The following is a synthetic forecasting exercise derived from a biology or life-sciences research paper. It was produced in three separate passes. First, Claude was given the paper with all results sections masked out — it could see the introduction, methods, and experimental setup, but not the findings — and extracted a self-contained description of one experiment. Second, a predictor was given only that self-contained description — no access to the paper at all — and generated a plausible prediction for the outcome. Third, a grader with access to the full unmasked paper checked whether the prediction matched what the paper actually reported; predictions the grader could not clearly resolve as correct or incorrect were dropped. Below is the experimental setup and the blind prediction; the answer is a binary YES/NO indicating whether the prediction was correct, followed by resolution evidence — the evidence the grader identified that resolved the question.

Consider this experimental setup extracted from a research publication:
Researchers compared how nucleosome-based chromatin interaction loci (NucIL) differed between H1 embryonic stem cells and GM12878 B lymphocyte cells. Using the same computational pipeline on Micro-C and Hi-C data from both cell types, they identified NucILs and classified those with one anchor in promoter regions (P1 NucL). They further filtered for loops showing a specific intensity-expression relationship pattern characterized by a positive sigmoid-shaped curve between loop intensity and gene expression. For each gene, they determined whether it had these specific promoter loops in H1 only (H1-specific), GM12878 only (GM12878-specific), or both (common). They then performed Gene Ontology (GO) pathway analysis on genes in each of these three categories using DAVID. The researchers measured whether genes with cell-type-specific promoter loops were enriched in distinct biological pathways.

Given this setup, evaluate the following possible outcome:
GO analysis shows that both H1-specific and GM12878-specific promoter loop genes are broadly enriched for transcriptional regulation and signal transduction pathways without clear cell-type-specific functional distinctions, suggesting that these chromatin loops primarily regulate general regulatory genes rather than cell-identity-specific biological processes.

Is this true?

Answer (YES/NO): NO